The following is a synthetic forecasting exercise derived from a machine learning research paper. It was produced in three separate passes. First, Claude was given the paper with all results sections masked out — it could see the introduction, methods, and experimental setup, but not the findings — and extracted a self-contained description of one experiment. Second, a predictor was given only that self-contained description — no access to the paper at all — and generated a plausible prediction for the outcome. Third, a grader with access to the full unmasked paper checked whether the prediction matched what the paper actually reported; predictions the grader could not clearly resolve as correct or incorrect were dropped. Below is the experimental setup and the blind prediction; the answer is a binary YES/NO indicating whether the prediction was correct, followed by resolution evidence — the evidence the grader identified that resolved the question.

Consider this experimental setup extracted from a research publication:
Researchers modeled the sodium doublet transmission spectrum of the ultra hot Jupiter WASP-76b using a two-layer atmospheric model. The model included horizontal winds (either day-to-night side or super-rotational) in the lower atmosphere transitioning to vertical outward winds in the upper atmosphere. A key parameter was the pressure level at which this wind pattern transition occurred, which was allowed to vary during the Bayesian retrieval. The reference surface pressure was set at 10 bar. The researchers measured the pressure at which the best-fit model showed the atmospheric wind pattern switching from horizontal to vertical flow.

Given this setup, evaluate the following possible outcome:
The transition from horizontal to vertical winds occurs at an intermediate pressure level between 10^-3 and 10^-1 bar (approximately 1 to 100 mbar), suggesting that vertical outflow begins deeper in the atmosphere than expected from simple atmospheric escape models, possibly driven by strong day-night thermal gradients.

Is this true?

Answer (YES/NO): NO